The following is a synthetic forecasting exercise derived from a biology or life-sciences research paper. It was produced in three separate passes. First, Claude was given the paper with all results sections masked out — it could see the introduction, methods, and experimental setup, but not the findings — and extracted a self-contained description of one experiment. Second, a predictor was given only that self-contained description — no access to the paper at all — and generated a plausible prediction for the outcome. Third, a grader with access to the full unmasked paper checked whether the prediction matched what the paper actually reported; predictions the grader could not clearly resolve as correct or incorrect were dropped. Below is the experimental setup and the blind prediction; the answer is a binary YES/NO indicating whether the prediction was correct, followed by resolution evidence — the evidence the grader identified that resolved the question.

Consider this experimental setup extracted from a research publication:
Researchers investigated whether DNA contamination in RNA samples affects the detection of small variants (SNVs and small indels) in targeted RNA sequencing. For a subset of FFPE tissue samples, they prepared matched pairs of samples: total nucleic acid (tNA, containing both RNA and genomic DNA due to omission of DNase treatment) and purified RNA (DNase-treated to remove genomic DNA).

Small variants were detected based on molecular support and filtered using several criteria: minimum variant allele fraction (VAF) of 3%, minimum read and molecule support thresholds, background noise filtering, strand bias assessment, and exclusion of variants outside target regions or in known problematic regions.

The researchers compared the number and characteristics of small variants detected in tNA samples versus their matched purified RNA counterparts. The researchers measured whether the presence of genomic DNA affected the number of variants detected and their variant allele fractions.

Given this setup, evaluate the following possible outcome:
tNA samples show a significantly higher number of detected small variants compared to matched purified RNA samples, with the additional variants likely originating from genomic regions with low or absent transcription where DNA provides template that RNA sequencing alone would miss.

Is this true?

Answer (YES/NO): YES